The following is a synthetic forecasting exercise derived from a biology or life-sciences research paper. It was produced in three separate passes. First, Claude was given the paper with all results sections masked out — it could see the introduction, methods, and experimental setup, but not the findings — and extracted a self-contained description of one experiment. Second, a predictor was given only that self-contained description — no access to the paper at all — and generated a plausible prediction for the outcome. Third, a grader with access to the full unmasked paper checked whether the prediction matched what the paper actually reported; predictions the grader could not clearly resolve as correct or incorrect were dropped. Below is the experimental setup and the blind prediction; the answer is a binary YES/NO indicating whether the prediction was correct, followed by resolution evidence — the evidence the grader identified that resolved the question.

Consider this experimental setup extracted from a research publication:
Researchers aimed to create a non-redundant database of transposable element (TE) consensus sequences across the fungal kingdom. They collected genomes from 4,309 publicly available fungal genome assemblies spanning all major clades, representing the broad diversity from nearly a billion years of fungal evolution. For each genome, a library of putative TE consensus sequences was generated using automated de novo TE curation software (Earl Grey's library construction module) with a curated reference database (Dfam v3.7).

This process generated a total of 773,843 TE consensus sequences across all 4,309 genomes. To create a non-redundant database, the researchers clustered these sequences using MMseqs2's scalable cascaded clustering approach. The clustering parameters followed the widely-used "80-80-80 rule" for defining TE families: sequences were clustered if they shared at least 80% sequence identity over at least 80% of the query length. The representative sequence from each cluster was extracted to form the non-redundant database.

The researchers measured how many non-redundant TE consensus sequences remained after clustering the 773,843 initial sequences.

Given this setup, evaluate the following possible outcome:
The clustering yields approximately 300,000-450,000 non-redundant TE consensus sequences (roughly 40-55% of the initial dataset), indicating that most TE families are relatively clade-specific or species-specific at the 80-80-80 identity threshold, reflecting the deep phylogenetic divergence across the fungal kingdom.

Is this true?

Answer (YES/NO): YES